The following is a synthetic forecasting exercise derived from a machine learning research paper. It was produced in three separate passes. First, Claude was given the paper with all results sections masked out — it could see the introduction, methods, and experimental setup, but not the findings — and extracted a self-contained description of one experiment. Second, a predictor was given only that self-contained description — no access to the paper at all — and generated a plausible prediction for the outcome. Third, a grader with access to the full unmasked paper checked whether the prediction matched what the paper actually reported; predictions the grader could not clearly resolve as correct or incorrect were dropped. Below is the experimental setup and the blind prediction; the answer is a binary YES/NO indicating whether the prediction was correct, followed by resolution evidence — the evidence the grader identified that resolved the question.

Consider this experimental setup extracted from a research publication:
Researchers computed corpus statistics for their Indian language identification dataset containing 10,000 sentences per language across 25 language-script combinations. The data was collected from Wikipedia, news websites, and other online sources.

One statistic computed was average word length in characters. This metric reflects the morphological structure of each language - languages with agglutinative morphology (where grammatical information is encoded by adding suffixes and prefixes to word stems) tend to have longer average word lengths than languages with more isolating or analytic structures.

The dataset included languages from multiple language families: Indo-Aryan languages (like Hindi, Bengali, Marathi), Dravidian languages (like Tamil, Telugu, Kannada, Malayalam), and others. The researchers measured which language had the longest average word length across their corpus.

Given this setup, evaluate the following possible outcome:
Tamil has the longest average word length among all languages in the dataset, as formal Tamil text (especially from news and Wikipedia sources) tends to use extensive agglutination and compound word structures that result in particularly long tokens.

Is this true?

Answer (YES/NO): NO